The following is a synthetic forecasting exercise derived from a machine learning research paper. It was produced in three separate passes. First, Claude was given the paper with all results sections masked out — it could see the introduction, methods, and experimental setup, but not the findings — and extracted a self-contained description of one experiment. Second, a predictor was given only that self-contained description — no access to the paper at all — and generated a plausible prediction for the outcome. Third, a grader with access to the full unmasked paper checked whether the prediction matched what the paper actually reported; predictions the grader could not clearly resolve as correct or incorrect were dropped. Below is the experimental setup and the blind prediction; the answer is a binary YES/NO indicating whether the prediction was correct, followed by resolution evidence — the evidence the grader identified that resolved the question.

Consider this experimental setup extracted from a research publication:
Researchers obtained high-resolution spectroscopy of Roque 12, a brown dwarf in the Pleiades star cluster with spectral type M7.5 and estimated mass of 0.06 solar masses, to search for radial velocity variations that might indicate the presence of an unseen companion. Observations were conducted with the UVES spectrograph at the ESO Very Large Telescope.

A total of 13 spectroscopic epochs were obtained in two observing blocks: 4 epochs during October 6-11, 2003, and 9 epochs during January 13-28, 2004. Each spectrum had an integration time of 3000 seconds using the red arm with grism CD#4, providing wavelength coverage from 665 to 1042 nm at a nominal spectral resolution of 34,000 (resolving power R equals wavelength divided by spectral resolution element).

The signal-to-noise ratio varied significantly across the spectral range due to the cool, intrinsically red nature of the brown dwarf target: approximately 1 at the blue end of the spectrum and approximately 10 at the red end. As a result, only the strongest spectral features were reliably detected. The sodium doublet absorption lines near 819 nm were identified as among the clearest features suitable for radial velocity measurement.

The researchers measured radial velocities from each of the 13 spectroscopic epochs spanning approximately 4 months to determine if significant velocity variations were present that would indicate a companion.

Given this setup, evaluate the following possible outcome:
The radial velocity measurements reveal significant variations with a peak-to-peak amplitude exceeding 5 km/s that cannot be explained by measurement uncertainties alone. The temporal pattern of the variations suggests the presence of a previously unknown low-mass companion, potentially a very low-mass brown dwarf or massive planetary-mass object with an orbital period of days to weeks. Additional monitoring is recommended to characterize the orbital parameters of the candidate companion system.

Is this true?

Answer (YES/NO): NO